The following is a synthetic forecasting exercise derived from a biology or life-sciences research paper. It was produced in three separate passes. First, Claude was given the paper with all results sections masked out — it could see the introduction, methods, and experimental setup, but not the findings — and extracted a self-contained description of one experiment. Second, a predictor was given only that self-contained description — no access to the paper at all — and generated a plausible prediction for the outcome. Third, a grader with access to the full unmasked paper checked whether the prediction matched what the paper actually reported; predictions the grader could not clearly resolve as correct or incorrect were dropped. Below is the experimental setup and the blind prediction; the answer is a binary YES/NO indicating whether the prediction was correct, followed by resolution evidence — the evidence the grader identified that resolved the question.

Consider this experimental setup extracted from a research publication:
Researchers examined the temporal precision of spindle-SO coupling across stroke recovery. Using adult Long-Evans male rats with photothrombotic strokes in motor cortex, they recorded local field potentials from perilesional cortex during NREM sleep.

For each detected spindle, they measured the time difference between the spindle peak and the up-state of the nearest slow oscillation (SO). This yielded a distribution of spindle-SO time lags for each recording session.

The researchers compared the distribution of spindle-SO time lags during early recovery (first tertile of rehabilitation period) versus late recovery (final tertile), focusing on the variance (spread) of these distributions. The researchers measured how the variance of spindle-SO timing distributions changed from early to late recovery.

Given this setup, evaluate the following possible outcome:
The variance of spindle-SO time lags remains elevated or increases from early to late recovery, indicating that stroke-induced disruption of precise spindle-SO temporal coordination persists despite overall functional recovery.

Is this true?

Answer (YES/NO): NO